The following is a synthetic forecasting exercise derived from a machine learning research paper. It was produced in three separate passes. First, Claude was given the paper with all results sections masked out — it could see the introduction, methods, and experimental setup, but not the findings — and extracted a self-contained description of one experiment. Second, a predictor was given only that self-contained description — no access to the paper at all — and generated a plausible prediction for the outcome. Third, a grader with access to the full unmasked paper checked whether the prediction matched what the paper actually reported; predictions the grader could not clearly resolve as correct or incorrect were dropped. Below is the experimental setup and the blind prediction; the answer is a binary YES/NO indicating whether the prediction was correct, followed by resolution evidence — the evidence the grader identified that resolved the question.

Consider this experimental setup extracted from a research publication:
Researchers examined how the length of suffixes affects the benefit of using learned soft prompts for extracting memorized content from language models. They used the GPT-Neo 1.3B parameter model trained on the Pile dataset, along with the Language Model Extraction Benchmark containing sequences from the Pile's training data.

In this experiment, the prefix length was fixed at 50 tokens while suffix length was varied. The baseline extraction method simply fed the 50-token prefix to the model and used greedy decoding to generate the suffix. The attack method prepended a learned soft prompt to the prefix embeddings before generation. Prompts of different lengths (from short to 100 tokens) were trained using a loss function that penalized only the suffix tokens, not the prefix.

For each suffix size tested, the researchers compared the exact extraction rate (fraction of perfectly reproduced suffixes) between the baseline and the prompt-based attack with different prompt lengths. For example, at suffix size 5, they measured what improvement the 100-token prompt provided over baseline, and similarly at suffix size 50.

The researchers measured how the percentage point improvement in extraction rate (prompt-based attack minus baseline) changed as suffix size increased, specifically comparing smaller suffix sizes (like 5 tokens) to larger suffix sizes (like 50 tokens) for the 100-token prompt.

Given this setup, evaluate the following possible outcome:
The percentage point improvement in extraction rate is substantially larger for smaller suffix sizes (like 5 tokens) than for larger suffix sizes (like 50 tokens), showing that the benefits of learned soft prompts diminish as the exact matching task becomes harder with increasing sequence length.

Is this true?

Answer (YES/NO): NO